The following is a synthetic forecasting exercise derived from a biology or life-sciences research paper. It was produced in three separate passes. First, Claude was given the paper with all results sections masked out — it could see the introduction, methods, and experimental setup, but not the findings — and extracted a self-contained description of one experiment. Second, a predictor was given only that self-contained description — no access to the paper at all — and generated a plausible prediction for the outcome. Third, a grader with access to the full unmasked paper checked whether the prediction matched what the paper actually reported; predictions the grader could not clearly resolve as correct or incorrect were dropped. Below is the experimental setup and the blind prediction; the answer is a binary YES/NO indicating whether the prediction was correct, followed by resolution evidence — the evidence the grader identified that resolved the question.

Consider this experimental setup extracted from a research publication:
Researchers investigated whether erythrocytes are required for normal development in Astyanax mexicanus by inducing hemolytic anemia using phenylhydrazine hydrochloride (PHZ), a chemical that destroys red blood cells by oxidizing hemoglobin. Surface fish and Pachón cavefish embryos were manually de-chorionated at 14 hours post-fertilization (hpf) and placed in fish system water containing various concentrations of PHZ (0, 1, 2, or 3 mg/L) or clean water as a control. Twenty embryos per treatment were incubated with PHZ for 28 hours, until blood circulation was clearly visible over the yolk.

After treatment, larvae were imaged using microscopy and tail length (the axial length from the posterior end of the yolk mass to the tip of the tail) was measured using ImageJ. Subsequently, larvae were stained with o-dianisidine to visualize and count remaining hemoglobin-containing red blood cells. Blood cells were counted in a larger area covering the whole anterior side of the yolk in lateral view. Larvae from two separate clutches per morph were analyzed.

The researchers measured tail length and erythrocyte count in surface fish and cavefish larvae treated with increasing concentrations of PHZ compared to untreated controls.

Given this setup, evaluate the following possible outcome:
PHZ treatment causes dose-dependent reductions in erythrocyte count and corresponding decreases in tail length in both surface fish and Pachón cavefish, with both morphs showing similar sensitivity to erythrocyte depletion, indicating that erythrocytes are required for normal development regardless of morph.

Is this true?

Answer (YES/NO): NO